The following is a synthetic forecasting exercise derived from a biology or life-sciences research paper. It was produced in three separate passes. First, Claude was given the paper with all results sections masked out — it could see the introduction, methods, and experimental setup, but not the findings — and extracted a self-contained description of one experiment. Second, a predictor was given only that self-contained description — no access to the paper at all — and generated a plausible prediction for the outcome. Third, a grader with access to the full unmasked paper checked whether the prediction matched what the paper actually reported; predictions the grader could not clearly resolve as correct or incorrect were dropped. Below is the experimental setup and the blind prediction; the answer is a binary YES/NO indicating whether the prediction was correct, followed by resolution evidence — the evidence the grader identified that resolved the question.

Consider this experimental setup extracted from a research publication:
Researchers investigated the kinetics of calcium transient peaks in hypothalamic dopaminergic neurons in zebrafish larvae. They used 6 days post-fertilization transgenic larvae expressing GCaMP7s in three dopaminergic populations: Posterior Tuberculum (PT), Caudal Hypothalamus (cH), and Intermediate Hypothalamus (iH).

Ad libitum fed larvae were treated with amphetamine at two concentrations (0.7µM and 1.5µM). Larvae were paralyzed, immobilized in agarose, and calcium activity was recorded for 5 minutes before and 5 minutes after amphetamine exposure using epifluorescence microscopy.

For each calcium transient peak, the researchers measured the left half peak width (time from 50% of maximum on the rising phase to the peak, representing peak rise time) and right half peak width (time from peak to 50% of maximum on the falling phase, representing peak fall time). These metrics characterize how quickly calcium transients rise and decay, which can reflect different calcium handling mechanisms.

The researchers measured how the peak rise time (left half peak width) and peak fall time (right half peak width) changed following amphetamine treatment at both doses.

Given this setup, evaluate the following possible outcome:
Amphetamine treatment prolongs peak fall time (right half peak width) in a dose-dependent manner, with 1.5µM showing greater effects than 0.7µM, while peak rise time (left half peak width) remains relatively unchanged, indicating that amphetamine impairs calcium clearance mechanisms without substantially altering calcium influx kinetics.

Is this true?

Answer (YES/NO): NO